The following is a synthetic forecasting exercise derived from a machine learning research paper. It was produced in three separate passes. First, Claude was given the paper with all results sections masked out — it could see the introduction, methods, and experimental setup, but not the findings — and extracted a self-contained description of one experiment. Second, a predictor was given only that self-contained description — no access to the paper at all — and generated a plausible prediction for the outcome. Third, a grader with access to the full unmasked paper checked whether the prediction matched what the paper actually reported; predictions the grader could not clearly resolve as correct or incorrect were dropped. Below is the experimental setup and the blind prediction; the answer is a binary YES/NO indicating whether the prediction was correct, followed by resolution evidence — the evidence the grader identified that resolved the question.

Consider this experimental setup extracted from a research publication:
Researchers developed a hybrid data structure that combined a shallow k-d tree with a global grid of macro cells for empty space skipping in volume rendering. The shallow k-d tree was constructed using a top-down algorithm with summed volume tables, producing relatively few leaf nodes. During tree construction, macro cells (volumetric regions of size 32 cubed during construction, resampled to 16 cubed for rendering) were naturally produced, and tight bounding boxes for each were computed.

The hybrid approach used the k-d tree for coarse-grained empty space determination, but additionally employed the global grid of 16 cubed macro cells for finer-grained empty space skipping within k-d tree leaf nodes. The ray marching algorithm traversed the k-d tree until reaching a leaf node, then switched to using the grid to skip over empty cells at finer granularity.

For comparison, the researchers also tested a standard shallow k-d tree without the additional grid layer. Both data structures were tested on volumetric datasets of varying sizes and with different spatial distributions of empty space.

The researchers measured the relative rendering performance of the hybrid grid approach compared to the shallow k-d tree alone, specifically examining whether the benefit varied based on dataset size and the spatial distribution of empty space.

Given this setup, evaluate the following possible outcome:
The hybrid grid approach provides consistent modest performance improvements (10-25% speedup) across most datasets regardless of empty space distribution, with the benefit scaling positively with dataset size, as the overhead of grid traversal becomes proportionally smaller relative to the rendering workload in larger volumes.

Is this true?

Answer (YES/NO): NO